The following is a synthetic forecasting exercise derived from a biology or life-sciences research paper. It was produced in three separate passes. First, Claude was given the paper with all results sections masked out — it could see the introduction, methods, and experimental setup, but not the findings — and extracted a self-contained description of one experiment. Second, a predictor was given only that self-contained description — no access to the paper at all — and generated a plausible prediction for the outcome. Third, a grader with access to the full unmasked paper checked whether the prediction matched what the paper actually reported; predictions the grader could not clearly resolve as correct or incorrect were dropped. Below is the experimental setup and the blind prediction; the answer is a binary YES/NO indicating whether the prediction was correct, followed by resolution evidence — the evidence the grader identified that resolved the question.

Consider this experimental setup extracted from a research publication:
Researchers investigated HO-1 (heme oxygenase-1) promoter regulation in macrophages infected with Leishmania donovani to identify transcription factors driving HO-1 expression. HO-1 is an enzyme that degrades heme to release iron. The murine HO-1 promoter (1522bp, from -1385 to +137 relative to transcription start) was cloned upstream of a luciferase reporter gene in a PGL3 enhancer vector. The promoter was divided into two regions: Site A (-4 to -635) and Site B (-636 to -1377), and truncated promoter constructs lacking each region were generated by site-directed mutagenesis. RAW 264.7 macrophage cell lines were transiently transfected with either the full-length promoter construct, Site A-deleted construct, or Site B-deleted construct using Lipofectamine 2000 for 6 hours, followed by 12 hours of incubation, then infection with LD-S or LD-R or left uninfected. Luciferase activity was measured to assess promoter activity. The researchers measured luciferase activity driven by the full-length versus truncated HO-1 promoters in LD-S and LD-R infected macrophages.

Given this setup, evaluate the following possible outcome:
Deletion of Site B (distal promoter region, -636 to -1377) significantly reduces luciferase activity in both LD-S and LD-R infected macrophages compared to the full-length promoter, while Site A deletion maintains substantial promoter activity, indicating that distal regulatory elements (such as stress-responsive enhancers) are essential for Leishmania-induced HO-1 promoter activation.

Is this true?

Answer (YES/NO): NO